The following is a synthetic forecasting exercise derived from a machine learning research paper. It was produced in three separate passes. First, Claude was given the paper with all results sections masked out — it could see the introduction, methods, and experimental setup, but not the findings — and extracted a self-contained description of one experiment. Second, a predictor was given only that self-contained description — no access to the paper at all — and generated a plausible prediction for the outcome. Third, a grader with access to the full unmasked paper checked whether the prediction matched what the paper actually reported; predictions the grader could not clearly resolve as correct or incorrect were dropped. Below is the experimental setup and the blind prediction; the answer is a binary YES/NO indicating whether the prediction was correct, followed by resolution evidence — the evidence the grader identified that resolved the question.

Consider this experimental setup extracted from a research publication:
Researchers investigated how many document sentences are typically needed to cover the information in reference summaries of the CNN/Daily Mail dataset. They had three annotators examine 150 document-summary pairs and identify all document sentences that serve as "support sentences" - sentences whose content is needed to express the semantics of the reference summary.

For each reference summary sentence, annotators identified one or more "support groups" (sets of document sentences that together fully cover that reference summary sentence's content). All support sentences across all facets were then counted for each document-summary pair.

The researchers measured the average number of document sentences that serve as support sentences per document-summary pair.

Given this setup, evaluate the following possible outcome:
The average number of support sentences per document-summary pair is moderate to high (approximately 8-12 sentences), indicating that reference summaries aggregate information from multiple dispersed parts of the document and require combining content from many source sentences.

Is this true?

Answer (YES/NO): NO